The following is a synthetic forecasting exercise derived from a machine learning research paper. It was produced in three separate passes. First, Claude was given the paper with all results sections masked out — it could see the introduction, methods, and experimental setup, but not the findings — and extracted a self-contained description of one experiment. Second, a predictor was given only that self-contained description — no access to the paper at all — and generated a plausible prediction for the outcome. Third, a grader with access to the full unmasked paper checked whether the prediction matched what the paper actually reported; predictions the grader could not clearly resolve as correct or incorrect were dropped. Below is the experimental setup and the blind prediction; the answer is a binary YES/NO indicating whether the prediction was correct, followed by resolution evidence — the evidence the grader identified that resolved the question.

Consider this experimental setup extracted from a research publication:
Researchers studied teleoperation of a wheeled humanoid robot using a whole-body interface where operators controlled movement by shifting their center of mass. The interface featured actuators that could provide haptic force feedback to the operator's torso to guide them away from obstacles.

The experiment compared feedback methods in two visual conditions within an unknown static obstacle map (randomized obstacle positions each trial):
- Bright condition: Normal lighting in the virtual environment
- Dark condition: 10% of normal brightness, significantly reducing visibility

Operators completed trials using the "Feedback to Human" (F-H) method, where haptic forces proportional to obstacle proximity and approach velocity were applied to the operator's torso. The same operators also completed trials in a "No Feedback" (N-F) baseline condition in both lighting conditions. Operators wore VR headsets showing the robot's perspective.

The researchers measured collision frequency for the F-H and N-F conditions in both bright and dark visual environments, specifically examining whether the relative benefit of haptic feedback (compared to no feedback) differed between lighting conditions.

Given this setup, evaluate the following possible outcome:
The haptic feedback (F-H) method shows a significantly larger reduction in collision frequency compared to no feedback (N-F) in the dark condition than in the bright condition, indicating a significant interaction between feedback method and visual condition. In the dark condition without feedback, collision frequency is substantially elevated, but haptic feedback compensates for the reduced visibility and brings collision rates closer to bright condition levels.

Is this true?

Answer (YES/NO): NO